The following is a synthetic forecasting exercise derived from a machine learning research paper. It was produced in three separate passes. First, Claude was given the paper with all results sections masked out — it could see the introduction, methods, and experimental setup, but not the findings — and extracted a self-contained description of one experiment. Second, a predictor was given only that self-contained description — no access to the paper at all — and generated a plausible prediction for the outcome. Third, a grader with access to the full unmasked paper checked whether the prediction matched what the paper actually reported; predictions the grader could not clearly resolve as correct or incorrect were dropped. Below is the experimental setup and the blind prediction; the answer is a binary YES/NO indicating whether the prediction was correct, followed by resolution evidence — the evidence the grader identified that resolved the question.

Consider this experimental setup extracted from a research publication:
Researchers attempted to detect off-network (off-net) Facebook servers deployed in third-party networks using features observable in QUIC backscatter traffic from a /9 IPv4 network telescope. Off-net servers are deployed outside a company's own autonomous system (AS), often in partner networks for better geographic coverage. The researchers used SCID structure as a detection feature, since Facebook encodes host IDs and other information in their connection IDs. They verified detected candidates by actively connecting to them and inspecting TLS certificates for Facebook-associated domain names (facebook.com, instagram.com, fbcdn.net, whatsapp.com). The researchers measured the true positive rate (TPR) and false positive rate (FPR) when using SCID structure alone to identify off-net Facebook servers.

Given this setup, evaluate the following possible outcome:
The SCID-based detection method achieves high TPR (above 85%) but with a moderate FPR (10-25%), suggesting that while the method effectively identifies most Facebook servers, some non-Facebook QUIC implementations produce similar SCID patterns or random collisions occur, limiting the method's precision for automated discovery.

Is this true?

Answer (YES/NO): YES